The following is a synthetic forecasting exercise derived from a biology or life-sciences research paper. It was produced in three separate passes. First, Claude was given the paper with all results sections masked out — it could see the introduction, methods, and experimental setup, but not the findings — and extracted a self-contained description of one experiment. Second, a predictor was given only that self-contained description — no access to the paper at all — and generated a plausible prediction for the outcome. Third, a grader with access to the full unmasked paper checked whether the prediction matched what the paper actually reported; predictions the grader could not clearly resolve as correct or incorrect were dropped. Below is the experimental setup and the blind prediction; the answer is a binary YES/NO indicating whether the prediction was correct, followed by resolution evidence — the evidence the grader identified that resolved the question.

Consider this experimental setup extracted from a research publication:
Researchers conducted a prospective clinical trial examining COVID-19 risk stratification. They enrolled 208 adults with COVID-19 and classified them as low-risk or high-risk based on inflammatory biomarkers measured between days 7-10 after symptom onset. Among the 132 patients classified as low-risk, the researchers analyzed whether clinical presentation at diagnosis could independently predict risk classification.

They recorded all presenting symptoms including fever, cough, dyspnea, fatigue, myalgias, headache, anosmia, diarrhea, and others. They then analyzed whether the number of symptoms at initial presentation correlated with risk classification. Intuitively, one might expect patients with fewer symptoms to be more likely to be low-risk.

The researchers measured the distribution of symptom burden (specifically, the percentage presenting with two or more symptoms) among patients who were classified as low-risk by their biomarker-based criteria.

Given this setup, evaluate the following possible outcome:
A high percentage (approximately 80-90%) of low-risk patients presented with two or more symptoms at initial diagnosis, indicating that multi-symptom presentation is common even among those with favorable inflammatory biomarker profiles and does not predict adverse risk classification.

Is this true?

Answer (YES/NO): NO